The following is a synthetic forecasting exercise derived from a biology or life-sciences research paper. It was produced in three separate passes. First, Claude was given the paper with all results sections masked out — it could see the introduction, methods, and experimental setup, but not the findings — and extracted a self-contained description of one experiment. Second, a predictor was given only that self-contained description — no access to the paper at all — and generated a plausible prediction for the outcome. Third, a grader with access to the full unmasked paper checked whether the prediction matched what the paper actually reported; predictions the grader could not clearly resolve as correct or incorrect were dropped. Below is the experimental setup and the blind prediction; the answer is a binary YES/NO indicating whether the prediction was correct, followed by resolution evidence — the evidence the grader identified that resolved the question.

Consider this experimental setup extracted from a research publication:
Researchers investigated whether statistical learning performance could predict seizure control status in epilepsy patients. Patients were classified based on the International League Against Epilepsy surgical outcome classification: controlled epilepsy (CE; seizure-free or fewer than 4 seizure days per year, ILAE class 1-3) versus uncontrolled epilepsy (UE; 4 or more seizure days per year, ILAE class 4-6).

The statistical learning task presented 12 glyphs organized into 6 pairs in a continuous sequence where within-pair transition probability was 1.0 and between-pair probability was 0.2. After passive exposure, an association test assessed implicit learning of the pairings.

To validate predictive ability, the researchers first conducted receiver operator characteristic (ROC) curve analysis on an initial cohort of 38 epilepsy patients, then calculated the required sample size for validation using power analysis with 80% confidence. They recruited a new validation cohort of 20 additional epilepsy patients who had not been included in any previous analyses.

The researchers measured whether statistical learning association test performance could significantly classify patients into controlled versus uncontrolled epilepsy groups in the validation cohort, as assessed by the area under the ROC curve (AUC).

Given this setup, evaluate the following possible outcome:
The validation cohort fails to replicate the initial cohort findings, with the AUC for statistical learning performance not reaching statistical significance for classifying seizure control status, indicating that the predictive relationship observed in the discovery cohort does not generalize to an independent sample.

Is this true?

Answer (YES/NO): NO